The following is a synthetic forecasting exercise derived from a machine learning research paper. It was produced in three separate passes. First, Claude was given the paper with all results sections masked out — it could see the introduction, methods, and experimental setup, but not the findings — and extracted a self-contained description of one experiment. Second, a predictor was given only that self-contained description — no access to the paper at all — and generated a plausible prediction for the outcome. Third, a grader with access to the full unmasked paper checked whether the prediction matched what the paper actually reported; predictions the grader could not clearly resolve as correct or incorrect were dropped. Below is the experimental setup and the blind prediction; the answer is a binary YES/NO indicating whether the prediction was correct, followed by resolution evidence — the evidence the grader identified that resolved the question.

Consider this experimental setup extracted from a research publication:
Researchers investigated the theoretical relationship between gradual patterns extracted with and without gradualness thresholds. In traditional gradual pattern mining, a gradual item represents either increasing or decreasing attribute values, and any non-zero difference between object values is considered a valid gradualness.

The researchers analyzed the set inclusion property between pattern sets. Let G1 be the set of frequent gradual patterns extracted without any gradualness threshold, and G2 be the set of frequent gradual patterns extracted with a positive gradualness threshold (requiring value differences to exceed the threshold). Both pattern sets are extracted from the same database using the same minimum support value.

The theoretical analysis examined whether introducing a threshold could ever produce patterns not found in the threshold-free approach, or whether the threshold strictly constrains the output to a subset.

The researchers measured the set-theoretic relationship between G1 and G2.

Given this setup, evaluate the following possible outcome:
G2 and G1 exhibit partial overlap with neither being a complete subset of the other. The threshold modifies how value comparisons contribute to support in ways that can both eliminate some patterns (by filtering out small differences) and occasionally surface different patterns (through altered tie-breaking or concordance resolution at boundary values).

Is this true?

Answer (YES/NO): NO